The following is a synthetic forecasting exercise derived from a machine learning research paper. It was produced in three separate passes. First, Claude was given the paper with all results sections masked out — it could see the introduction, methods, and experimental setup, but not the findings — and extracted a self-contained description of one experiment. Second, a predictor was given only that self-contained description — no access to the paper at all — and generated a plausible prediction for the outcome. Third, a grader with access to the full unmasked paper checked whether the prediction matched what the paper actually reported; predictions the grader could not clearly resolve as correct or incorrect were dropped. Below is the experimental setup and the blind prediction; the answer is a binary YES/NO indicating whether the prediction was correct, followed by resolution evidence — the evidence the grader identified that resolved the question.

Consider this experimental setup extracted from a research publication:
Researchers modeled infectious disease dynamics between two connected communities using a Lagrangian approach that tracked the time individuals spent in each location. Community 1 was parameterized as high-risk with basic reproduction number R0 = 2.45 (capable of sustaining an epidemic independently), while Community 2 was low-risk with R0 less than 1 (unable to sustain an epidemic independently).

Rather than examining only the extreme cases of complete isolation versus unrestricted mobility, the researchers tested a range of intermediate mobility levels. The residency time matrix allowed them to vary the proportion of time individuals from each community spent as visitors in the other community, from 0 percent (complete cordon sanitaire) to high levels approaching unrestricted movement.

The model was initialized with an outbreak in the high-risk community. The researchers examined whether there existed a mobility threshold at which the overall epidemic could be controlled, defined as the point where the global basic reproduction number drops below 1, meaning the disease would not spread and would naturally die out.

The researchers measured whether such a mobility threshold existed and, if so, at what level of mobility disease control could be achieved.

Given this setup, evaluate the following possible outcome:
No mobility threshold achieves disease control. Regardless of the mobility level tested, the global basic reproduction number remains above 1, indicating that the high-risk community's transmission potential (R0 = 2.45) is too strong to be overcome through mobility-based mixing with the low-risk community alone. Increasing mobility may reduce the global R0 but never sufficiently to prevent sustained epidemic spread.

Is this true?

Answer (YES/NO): NO